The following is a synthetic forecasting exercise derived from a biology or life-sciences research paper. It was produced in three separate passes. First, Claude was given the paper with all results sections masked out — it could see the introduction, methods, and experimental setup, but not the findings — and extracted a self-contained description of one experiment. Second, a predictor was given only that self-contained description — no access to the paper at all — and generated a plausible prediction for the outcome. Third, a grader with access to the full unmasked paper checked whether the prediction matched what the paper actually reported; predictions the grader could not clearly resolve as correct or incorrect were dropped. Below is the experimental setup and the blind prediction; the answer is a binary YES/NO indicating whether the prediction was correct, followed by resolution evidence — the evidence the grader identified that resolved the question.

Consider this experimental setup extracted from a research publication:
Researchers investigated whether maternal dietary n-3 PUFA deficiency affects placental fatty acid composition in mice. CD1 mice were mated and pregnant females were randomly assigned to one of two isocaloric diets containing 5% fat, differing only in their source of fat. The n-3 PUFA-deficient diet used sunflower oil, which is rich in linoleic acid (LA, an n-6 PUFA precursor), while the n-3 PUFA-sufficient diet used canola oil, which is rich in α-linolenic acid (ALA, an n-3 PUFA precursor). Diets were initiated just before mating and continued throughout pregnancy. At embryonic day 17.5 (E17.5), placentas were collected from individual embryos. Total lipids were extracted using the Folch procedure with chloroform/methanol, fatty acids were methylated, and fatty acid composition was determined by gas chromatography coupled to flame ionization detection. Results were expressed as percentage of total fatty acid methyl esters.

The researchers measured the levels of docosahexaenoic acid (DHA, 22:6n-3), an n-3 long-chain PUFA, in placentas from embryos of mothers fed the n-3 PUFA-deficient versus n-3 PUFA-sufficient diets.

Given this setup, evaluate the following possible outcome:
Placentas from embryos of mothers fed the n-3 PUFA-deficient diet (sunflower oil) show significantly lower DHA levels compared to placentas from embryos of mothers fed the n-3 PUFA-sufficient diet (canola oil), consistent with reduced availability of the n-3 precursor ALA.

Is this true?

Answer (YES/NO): YES